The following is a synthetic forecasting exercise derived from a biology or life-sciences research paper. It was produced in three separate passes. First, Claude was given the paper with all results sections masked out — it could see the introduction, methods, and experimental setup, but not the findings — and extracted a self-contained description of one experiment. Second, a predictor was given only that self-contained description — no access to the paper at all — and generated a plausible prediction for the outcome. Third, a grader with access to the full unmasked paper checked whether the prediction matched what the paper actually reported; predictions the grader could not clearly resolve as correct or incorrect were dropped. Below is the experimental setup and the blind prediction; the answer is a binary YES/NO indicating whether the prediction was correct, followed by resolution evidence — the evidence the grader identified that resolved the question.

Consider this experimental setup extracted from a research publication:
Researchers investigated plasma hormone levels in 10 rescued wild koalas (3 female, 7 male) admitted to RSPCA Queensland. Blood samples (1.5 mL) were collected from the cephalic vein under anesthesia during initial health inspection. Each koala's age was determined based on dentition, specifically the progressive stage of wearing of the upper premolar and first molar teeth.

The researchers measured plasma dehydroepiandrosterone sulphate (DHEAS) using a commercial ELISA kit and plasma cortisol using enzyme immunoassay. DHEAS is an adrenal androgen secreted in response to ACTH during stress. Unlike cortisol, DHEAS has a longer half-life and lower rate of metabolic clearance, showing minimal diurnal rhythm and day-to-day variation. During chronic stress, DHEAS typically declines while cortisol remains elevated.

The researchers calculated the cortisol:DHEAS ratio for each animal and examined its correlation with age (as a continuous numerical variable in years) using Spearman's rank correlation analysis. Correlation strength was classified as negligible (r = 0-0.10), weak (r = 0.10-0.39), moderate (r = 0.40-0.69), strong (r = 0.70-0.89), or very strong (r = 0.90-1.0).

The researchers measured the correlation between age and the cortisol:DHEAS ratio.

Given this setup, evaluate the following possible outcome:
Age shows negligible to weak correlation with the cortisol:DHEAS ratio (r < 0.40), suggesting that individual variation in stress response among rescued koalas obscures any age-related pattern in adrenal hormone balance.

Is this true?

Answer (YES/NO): YES